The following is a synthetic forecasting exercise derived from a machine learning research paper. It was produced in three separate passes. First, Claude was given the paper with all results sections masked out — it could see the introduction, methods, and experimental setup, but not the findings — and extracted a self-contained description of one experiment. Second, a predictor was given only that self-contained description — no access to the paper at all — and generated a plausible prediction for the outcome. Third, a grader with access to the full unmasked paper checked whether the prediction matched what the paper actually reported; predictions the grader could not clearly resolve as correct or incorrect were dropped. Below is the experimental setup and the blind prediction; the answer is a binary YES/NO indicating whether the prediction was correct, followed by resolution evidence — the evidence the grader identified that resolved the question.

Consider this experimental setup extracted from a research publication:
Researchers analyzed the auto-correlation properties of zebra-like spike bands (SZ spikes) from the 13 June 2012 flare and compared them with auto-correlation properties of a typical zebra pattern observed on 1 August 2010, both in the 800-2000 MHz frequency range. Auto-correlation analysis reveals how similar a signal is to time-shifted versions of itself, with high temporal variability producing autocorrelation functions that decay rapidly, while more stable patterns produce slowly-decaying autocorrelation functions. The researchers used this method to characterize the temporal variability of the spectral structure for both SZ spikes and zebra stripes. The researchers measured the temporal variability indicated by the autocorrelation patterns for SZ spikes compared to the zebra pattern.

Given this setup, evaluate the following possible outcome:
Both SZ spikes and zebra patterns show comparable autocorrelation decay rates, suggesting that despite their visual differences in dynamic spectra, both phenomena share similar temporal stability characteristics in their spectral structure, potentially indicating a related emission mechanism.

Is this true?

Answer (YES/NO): NO